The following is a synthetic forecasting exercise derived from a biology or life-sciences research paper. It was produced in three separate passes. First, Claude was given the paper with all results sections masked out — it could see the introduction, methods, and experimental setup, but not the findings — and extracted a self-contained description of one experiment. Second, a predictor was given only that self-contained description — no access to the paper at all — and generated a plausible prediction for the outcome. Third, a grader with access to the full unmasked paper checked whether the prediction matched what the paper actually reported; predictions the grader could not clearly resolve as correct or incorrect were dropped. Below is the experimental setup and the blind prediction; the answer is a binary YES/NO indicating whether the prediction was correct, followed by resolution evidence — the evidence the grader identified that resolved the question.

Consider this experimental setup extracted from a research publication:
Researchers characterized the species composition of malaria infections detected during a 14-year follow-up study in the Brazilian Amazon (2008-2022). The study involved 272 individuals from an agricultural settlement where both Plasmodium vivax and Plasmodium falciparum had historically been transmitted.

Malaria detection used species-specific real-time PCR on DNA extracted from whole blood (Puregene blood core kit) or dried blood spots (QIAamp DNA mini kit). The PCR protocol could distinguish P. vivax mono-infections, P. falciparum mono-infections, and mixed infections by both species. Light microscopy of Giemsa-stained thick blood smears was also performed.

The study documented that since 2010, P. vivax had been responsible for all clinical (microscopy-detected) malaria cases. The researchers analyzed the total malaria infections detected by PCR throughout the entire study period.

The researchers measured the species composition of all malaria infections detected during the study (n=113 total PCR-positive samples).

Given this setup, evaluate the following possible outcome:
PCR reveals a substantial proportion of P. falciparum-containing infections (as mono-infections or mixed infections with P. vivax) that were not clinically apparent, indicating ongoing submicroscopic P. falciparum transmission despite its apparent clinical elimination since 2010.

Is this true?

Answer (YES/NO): YES